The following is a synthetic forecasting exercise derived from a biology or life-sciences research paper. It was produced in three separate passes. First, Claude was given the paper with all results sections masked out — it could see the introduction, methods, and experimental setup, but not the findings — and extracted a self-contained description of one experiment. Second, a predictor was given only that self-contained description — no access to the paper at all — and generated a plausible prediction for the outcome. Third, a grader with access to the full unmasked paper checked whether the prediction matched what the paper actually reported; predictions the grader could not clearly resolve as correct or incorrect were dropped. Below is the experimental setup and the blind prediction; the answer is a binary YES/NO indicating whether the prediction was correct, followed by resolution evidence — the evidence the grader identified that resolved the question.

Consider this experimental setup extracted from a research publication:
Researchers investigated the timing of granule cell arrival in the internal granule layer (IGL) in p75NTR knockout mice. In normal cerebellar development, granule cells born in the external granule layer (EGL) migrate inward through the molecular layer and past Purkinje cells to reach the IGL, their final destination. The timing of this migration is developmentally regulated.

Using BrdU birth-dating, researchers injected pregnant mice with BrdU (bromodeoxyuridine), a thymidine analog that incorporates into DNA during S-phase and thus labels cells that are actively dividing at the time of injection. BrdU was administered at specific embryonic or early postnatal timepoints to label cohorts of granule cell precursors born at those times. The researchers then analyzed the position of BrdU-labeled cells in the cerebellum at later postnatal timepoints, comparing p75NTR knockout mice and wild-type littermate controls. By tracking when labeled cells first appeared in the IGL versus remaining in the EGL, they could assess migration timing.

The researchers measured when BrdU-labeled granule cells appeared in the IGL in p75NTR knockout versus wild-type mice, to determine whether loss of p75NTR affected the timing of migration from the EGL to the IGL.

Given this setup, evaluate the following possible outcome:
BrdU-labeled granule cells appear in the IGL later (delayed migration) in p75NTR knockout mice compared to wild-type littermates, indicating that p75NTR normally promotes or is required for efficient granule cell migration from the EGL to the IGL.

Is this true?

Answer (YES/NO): NO